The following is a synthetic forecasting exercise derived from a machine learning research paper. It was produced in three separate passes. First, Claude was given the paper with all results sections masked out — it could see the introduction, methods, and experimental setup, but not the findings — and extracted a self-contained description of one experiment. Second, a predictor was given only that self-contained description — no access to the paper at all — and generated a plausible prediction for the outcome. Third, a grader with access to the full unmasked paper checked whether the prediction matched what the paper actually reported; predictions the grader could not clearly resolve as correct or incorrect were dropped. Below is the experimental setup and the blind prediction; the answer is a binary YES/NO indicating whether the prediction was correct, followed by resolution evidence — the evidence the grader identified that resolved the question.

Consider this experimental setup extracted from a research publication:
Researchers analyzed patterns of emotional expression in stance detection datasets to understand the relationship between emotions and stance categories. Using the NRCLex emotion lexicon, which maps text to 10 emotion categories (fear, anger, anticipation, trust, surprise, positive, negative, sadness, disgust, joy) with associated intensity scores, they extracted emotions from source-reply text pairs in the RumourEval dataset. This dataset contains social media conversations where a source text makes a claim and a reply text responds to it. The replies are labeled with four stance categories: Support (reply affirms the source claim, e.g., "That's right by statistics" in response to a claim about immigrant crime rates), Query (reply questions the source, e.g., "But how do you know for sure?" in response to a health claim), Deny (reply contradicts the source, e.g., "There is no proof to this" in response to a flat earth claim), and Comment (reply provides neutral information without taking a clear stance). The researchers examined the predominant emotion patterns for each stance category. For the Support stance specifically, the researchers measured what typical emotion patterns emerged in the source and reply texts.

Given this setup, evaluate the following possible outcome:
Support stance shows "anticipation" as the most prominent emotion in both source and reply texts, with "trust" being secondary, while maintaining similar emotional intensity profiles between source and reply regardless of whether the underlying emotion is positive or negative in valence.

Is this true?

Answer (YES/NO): NO